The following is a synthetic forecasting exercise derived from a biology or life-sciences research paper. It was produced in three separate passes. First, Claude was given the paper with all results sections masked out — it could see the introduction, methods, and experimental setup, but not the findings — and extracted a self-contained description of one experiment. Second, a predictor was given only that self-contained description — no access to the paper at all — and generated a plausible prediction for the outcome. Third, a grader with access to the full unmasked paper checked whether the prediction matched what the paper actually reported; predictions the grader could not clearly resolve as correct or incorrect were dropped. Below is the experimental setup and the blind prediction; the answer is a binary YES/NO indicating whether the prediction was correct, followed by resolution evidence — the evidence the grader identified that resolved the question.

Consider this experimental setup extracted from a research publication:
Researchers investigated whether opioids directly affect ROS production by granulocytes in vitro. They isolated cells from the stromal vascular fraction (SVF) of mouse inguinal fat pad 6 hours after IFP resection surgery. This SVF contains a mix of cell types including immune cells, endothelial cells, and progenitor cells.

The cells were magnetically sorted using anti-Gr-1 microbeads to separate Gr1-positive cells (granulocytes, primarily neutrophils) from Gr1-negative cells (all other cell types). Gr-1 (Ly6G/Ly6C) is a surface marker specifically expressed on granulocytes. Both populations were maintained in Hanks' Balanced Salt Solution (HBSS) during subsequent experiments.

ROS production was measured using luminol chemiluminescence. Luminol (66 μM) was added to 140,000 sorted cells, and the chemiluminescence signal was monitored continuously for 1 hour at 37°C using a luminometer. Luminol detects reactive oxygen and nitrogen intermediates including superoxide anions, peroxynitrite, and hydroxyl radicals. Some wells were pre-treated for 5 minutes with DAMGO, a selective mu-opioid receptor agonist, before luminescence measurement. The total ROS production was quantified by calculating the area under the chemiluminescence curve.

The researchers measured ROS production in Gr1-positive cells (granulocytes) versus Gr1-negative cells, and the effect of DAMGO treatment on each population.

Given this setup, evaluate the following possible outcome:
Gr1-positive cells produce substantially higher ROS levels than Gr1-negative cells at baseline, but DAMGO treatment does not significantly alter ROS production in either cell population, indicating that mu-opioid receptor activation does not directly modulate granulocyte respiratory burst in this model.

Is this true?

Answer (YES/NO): NO